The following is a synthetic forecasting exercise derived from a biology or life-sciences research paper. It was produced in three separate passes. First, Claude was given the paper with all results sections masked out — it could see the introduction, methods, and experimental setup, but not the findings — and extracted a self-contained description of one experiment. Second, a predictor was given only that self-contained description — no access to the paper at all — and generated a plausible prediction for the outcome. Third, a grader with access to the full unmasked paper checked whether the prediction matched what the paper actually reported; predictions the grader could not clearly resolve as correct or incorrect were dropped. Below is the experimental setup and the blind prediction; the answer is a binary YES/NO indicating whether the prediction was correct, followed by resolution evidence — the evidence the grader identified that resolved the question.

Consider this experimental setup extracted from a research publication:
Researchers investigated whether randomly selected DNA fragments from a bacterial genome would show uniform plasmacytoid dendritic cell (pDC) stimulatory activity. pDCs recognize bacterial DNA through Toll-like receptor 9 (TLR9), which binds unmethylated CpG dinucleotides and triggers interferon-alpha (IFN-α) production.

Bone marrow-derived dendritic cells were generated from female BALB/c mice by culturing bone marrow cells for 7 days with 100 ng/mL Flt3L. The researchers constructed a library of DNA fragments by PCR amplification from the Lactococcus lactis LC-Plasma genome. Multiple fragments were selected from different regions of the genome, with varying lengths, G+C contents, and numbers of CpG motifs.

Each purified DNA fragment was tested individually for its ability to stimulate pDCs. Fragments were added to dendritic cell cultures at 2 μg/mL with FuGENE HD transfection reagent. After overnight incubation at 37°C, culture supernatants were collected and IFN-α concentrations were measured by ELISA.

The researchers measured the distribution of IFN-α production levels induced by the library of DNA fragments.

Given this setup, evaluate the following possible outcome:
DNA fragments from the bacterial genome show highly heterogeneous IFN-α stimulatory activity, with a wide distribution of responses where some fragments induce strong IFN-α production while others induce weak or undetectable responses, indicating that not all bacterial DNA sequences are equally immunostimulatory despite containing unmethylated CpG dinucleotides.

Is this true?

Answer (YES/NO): YES